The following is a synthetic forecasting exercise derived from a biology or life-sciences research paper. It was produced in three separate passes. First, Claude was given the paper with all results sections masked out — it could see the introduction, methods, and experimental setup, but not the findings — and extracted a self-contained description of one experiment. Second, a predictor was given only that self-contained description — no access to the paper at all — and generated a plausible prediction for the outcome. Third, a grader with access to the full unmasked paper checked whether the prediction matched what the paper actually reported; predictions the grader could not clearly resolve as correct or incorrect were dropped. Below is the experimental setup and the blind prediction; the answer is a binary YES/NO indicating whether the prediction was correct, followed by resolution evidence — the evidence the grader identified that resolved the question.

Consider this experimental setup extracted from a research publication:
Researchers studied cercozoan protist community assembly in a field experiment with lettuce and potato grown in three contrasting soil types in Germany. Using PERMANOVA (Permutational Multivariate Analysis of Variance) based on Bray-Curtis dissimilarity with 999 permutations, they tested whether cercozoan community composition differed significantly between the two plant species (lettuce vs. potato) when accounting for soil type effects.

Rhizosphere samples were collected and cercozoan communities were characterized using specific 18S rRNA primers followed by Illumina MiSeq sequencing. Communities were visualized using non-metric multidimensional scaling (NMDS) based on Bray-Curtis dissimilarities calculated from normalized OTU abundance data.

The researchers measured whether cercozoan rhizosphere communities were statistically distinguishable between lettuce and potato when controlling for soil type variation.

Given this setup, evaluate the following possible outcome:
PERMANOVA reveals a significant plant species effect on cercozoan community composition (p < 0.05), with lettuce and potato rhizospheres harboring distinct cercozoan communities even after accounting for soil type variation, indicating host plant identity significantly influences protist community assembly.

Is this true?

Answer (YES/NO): YES